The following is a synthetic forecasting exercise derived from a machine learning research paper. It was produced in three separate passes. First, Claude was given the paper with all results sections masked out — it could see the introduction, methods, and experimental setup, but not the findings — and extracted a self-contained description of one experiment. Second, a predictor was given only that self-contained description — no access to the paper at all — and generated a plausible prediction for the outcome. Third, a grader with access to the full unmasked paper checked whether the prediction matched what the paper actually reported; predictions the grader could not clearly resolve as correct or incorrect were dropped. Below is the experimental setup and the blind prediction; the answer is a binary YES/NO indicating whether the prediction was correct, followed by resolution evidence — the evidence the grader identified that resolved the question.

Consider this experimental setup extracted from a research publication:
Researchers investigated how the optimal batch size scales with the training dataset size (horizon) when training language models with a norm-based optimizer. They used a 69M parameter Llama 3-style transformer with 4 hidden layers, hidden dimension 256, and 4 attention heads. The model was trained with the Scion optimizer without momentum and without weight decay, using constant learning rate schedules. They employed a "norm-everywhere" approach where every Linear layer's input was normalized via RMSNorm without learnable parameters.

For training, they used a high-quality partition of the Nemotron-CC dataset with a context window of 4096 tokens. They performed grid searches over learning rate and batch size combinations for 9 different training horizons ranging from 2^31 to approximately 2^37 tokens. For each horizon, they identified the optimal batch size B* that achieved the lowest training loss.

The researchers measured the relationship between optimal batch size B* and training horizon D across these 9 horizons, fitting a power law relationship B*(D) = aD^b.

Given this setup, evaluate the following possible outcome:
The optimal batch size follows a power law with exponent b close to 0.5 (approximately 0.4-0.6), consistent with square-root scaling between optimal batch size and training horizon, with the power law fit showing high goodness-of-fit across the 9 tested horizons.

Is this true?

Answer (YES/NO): YES